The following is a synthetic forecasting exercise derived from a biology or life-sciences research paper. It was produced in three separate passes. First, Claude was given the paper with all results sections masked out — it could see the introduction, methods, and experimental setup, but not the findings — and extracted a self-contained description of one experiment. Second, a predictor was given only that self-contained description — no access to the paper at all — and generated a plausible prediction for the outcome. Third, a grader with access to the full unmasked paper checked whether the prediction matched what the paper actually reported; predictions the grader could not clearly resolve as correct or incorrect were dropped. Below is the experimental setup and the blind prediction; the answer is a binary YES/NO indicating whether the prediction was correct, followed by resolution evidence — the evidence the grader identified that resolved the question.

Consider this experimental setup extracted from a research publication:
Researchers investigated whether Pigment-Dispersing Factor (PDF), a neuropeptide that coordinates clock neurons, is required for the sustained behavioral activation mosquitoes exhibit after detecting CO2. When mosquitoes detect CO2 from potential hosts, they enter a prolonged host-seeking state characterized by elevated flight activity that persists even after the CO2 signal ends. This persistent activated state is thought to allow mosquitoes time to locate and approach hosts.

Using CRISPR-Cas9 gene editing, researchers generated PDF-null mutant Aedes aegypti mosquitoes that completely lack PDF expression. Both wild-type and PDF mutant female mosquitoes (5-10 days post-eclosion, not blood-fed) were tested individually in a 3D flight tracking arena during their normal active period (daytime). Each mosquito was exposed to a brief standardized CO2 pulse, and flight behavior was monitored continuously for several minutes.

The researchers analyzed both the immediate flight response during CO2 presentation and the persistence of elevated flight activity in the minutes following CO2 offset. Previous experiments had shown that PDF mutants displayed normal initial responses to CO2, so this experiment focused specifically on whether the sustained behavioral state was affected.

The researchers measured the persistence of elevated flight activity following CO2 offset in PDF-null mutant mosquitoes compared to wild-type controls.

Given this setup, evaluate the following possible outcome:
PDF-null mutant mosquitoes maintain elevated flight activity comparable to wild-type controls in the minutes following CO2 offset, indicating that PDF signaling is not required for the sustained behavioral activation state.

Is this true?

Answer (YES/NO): NO